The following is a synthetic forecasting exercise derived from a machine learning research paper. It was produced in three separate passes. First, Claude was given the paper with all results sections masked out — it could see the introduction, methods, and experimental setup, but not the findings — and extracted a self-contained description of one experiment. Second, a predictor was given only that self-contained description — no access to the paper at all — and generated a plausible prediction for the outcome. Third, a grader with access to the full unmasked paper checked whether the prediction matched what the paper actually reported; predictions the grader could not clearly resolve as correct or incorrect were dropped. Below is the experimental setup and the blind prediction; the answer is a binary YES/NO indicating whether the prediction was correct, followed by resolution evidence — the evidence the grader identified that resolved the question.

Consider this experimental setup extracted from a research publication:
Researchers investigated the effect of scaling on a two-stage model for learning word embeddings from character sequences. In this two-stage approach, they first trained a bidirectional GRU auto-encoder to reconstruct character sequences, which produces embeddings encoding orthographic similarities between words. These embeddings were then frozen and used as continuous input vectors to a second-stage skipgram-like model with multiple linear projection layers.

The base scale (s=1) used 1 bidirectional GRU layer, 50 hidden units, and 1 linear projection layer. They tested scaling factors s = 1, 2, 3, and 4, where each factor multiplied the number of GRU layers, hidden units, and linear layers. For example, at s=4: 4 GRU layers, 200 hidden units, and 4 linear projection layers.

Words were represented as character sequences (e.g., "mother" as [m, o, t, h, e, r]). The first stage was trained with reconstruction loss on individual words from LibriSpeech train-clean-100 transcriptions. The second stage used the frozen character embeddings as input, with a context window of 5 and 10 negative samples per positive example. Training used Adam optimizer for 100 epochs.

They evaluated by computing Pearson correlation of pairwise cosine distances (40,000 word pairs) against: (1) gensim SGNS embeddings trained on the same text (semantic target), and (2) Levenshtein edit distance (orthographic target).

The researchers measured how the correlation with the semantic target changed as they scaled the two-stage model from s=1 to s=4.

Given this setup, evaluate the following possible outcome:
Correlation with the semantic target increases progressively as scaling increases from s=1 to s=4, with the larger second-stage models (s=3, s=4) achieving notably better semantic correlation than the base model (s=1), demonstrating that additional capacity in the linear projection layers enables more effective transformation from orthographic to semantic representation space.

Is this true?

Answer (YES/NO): NO